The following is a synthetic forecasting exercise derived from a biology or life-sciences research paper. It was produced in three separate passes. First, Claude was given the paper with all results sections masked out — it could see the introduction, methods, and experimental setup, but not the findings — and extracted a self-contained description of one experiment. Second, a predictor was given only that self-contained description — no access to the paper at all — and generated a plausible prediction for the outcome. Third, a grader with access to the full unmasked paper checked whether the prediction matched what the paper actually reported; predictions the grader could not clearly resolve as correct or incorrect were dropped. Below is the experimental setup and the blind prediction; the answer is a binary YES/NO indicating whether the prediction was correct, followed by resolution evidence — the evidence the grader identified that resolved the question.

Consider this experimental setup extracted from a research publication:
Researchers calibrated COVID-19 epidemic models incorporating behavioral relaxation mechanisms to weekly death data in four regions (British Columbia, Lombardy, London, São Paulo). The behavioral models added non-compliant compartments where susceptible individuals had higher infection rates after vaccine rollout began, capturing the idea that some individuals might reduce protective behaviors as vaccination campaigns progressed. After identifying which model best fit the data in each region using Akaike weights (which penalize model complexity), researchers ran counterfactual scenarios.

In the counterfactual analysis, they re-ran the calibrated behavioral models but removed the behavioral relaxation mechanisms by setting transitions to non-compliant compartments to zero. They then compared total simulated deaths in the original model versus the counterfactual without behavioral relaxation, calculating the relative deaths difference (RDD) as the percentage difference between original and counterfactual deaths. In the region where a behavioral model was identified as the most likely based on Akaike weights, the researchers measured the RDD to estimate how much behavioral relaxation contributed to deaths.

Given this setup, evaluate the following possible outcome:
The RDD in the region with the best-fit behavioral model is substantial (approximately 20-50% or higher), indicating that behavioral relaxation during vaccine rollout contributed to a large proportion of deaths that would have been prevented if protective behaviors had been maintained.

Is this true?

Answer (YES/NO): NO